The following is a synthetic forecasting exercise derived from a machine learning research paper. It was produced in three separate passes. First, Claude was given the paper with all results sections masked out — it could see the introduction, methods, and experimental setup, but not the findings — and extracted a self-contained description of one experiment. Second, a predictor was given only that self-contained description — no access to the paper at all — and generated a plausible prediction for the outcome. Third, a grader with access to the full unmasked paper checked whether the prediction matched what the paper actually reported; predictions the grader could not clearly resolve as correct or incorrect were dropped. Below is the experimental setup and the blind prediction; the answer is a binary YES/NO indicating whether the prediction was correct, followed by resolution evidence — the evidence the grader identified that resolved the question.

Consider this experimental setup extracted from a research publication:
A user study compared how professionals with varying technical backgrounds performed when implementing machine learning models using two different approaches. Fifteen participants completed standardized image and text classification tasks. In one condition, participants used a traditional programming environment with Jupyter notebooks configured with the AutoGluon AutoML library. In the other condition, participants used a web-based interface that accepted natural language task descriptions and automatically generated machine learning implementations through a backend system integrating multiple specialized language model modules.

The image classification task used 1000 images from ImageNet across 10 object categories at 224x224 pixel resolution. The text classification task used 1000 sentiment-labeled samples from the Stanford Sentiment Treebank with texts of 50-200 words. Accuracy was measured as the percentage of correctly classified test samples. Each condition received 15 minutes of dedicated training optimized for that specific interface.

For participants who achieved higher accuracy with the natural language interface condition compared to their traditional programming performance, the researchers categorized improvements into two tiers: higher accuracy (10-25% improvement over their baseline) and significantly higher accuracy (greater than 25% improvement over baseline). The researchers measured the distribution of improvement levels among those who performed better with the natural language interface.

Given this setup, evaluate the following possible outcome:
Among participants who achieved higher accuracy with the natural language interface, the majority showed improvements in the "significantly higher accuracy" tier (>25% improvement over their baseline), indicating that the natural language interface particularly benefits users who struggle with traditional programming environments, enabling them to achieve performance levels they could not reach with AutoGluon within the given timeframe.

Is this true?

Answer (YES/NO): NO